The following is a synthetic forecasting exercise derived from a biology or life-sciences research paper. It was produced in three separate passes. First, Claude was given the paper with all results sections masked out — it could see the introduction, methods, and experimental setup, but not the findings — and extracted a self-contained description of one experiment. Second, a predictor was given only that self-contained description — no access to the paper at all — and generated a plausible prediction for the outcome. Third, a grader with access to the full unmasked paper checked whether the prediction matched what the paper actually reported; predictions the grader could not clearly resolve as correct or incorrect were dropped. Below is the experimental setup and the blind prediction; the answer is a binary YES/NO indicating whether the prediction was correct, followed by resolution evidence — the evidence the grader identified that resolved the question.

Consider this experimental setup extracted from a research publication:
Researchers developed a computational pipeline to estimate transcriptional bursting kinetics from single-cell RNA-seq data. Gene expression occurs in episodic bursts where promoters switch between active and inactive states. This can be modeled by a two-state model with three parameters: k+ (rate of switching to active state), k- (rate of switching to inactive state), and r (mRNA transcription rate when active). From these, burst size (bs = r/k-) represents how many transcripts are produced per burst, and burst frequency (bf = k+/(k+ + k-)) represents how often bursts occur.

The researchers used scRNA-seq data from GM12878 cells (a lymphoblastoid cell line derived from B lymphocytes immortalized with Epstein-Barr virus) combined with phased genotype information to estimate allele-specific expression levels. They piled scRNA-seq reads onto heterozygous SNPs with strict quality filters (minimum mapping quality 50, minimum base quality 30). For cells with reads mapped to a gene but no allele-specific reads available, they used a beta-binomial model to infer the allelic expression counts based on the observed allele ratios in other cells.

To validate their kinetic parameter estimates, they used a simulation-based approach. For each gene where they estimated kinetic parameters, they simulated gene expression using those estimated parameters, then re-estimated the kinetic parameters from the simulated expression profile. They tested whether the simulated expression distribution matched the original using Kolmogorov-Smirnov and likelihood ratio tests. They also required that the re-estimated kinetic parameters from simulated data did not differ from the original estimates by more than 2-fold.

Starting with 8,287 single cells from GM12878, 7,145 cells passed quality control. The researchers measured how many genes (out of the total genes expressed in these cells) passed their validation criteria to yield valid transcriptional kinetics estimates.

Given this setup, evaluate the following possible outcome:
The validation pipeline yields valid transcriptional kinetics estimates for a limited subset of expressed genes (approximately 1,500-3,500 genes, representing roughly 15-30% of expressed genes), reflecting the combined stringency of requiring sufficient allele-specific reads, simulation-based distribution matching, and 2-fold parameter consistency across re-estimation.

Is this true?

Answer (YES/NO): NO